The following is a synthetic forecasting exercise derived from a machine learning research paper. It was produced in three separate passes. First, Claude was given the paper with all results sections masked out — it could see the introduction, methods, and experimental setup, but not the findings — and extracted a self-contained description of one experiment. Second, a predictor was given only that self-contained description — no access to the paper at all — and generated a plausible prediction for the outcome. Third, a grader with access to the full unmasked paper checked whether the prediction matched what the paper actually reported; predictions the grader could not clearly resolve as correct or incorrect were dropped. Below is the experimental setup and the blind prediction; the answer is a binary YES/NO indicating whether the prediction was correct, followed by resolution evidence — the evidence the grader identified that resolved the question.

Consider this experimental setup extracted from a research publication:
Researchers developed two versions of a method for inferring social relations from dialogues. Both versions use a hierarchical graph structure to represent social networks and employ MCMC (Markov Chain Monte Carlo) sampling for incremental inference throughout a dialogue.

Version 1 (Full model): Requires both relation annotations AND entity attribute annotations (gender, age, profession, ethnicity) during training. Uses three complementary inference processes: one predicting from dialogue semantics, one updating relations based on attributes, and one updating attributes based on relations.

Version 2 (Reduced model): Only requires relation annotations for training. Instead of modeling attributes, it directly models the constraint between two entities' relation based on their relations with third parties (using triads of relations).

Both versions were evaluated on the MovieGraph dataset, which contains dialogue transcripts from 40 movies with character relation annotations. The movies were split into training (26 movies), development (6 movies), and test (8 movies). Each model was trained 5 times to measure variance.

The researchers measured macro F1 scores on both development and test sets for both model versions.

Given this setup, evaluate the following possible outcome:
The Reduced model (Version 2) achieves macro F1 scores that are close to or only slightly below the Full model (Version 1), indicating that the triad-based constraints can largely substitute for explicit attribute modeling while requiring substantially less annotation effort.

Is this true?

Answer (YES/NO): YES